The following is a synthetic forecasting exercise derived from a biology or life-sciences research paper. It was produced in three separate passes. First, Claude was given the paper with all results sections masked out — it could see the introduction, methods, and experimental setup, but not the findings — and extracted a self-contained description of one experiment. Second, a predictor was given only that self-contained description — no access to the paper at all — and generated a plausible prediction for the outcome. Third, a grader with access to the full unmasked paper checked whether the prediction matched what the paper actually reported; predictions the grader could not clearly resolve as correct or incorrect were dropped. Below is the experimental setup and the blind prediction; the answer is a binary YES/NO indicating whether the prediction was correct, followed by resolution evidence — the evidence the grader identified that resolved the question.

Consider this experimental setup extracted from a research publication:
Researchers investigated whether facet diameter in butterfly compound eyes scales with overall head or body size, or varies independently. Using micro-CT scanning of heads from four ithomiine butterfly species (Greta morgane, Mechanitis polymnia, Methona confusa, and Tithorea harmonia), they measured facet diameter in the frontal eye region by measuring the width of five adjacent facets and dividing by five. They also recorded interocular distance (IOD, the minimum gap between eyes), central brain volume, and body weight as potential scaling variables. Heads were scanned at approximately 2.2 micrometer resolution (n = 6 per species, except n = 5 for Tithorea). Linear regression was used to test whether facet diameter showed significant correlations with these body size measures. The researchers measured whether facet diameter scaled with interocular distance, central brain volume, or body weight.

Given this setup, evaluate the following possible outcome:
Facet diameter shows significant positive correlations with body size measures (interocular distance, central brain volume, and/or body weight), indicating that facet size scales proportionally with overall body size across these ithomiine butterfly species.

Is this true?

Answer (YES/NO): NO